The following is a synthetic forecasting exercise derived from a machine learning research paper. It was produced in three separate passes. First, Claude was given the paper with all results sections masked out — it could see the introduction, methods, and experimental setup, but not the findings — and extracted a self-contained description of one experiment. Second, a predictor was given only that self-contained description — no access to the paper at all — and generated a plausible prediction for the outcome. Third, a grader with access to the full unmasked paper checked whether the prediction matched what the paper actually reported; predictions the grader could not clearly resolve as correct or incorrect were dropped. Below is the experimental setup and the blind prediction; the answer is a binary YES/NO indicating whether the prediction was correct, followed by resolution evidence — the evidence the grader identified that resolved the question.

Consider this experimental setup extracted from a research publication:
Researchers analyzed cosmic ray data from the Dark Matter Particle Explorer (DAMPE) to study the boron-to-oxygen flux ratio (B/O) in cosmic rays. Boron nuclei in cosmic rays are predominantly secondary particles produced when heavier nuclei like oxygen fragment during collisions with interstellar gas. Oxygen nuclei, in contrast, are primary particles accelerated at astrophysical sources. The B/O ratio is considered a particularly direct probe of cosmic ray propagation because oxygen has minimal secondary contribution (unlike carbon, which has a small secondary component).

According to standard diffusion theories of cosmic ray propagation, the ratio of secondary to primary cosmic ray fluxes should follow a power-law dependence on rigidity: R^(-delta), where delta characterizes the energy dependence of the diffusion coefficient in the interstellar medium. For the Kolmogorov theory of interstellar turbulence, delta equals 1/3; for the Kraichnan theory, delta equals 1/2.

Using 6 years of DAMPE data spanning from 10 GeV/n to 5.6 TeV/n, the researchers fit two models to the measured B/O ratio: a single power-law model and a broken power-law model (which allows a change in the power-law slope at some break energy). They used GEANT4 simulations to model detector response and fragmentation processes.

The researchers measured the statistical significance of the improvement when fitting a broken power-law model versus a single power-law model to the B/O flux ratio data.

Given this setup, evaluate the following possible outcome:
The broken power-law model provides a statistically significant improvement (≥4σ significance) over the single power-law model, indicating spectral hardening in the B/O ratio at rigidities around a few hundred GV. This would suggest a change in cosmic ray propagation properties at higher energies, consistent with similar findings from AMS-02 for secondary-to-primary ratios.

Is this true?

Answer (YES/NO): YES